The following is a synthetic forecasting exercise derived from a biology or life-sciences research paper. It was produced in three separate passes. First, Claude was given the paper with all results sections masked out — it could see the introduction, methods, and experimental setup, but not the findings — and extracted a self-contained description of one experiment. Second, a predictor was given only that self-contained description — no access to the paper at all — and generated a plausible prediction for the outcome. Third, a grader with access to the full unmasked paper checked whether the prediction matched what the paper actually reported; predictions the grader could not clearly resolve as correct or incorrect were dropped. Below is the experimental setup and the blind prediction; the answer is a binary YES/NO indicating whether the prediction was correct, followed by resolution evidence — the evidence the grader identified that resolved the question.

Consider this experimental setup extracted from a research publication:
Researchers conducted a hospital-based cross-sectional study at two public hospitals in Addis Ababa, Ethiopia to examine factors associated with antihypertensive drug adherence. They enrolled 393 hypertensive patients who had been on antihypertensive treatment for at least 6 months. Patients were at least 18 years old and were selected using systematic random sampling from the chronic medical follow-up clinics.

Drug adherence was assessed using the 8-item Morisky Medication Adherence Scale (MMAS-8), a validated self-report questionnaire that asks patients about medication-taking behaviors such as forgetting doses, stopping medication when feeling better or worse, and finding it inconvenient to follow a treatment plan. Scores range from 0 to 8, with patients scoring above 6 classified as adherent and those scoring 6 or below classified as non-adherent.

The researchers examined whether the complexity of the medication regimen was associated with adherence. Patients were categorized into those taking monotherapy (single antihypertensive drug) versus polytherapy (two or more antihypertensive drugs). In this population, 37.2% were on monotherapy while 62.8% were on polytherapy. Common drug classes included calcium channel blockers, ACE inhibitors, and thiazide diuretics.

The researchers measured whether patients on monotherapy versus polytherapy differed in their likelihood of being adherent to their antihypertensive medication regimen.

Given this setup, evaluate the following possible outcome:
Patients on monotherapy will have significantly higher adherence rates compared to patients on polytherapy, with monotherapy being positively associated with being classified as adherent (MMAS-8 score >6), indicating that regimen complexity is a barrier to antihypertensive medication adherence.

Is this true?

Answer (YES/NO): NO